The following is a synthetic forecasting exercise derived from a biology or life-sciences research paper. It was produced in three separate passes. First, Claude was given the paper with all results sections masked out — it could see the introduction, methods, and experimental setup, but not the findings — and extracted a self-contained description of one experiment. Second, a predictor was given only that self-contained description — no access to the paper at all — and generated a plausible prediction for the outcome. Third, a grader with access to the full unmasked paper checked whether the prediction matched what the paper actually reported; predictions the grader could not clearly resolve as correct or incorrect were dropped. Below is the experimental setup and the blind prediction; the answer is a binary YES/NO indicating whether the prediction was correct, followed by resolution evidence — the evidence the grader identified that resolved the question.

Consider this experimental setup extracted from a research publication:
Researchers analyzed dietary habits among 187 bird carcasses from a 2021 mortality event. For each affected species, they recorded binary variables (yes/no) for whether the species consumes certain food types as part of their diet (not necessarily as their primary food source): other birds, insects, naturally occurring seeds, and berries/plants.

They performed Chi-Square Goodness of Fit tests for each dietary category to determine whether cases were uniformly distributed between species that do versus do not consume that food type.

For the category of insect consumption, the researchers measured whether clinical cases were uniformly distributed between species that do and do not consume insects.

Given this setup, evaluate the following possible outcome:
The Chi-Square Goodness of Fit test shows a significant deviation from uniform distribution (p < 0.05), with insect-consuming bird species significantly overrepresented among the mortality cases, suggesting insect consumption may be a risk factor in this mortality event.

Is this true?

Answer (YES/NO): YES